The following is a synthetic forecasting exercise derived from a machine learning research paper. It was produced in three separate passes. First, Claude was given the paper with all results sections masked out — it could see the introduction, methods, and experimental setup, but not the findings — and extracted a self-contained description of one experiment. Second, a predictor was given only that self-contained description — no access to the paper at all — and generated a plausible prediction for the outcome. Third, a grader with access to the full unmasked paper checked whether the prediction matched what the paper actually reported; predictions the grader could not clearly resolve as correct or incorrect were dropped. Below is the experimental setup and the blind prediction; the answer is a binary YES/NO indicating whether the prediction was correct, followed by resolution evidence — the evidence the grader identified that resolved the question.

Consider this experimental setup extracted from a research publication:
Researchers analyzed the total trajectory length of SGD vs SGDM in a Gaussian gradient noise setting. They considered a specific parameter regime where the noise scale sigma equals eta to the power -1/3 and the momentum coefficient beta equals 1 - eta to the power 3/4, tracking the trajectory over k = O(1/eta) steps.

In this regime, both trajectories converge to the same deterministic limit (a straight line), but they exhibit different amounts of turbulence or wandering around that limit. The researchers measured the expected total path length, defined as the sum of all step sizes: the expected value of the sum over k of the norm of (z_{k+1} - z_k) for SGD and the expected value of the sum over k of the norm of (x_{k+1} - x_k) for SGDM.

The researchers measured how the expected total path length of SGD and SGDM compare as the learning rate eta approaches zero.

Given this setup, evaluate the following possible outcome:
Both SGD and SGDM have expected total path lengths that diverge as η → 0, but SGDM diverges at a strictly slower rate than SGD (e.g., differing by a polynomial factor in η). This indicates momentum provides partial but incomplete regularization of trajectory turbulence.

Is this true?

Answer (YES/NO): NO